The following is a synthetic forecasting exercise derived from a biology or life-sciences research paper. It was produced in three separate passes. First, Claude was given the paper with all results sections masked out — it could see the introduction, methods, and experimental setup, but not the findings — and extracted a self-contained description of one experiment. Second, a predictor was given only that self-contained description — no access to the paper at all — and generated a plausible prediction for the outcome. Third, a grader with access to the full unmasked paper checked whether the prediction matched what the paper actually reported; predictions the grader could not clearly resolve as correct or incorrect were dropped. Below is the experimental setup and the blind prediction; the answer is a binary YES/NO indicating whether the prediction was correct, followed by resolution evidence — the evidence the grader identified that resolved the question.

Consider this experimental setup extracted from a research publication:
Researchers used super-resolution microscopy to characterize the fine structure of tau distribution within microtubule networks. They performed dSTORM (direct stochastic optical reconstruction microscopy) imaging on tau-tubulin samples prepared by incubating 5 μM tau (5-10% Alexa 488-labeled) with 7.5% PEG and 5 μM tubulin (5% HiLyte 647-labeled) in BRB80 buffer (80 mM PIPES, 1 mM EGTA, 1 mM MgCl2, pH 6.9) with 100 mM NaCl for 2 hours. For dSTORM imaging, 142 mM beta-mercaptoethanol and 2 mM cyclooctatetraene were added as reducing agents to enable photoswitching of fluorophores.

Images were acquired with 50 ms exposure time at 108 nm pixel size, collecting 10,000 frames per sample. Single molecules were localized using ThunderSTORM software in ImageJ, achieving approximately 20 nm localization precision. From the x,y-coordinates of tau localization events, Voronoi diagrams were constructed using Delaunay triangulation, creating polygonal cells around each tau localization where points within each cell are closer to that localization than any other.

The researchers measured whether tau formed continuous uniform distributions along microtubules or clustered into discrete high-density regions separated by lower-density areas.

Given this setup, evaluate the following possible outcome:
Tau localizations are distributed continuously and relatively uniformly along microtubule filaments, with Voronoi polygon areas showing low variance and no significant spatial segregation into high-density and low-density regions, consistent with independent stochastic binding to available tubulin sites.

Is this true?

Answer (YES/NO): NO